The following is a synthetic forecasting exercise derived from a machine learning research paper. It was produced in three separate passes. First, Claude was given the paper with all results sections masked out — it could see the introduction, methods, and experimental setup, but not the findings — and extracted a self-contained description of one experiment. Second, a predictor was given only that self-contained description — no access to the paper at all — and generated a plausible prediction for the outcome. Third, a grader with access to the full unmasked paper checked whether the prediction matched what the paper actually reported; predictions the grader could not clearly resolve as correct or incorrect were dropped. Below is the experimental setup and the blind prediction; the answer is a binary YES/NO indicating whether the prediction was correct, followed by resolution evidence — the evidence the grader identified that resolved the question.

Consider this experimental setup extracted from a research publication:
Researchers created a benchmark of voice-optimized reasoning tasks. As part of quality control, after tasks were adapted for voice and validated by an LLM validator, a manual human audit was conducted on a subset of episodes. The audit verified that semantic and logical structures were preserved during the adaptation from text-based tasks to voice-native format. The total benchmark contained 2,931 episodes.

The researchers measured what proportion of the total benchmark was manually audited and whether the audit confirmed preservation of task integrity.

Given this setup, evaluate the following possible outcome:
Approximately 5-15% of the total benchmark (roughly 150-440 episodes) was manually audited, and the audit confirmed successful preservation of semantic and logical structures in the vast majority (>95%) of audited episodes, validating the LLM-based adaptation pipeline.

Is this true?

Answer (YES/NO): NO